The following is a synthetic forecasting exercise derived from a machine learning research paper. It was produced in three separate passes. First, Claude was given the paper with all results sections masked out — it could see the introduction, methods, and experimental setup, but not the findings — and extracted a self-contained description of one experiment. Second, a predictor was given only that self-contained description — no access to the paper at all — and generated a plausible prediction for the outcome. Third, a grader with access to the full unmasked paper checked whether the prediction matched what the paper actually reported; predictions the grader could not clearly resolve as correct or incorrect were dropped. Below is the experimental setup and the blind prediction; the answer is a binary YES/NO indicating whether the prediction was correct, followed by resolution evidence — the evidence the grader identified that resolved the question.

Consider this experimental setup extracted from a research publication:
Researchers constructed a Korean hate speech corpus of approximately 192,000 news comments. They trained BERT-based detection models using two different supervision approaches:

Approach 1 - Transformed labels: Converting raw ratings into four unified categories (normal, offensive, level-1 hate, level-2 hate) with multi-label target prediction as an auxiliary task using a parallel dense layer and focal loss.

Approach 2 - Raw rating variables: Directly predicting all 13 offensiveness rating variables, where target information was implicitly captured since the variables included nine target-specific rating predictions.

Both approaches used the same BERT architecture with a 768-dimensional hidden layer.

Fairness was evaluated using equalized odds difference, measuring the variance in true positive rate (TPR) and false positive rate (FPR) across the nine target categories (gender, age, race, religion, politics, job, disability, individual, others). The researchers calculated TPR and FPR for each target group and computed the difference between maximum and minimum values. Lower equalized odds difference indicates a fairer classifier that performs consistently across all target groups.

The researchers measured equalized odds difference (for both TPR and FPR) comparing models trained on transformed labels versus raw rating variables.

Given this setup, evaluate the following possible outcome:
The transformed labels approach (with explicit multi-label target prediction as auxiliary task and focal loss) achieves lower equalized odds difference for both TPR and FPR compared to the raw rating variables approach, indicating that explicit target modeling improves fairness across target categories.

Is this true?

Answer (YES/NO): YES